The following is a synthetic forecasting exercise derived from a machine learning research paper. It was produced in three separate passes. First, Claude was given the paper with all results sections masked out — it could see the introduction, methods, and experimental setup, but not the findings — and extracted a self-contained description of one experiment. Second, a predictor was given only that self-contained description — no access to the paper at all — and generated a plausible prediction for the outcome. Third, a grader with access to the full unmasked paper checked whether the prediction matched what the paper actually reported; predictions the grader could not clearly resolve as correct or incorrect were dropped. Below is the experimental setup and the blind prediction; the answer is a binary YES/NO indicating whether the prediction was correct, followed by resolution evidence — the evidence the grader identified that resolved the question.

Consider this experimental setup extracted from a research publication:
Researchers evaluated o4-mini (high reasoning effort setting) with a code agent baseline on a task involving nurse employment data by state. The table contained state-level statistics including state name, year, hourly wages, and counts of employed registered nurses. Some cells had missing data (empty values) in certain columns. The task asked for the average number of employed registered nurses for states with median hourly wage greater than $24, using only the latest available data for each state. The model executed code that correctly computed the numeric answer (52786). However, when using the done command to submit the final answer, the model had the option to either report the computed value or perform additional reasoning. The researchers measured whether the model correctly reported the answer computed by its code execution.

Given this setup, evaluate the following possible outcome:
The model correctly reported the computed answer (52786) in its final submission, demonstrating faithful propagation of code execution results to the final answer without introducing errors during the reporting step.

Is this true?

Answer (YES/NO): NO